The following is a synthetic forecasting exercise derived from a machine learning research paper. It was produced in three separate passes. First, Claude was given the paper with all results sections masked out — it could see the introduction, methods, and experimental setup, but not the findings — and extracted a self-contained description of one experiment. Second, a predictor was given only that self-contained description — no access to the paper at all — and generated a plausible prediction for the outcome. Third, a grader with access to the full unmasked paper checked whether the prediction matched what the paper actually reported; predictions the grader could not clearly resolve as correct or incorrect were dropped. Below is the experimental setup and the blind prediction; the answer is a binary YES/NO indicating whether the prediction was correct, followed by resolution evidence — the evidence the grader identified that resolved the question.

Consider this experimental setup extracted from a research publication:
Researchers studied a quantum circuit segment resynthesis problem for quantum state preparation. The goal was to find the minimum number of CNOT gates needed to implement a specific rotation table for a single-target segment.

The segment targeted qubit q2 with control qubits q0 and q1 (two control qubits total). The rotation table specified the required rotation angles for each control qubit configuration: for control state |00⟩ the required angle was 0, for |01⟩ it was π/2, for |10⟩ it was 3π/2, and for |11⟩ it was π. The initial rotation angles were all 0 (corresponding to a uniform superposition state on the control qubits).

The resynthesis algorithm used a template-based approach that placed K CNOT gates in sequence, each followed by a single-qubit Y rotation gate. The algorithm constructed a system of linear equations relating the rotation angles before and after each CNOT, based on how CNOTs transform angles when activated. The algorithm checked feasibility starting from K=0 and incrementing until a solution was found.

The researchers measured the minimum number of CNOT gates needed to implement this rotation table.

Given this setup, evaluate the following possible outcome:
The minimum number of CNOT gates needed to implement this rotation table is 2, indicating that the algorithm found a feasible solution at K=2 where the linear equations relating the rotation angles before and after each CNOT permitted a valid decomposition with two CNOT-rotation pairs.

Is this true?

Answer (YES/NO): YES